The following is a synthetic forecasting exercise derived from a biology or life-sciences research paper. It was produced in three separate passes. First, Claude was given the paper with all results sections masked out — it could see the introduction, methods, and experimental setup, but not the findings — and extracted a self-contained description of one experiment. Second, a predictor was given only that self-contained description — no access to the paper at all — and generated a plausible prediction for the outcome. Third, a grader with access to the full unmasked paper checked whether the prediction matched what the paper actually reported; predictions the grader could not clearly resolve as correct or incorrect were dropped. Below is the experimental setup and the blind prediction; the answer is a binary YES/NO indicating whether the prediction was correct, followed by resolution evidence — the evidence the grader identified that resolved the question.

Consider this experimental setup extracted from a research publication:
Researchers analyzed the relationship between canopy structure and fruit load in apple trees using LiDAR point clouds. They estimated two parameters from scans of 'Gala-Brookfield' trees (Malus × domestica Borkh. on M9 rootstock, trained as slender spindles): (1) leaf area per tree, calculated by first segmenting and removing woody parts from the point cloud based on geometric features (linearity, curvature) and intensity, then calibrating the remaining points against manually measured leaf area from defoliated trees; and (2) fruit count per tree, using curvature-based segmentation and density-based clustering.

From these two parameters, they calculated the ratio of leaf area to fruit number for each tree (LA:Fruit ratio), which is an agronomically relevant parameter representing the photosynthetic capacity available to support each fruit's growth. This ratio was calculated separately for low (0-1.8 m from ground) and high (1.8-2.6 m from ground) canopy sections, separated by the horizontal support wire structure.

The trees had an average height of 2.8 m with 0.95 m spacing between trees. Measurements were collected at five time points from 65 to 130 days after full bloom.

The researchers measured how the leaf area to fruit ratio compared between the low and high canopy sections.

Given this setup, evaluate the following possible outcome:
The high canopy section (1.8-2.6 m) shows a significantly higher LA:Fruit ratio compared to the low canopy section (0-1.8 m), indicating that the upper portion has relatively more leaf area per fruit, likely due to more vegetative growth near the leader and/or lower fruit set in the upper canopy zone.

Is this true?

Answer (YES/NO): YES